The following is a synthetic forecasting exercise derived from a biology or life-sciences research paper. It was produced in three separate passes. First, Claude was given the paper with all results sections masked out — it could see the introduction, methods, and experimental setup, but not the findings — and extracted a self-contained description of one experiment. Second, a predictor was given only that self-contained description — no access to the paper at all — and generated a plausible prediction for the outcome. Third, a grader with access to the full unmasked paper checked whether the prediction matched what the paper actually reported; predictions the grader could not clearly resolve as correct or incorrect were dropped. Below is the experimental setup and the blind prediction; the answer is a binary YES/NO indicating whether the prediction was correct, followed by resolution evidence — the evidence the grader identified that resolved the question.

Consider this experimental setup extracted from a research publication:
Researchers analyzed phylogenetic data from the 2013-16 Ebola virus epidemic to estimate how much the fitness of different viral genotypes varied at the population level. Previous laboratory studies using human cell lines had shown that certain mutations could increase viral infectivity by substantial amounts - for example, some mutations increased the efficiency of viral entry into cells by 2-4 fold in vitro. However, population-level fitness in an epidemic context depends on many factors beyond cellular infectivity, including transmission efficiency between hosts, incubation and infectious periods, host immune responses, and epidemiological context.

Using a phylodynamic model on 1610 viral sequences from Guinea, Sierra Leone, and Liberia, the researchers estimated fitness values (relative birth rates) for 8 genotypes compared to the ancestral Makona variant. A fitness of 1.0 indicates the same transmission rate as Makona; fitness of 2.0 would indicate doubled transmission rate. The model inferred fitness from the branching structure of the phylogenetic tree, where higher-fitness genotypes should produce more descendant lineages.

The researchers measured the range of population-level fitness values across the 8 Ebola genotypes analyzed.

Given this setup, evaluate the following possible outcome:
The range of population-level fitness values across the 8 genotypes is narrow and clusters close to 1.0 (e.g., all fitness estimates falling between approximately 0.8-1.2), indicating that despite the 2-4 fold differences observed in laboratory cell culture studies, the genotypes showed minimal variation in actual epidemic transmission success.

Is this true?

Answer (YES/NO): YES